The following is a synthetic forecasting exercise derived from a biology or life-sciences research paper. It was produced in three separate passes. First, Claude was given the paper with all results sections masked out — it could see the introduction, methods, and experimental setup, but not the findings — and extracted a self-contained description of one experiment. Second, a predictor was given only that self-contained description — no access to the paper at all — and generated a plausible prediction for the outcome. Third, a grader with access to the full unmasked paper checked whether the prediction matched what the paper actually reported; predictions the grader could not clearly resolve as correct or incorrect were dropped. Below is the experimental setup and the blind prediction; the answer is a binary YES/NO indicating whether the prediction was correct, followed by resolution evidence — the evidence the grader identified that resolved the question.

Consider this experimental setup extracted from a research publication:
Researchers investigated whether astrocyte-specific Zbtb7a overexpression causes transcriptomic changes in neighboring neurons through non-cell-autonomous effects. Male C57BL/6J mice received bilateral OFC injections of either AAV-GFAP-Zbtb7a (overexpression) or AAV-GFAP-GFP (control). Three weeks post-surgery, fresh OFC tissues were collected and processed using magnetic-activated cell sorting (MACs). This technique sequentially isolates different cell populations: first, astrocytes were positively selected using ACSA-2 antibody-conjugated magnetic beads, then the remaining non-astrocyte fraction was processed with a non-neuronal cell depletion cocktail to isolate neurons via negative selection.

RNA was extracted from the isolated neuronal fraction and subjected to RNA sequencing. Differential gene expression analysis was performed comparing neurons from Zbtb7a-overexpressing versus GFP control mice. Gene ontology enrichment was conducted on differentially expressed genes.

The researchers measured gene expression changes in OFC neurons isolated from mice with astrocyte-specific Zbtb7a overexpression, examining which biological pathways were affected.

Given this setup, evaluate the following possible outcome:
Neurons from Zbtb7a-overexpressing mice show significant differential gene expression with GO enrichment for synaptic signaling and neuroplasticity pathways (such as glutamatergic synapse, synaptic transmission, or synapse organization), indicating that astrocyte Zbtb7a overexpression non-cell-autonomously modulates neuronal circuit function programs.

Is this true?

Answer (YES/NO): YES